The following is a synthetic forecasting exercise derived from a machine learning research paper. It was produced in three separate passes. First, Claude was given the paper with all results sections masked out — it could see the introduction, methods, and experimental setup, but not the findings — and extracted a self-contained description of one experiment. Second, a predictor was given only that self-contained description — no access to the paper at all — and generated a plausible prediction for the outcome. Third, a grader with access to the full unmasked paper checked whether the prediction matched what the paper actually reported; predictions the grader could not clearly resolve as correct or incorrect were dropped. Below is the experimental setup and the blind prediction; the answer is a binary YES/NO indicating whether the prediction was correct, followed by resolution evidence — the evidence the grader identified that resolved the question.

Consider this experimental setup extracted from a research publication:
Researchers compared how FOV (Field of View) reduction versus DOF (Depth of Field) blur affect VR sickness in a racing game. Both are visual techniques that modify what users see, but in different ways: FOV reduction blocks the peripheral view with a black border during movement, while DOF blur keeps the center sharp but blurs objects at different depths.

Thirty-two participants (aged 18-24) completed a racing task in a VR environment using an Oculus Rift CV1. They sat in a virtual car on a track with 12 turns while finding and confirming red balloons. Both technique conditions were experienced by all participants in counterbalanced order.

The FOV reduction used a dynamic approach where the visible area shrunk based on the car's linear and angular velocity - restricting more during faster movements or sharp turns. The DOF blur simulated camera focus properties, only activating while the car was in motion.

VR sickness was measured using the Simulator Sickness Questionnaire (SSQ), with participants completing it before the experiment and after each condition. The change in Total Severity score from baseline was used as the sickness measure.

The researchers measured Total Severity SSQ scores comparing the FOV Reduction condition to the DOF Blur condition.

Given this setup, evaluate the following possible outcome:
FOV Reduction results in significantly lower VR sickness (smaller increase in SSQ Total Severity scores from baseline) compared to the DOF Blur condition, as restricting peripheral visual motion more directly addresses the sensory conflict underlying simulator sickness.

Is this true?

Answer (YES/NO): NO